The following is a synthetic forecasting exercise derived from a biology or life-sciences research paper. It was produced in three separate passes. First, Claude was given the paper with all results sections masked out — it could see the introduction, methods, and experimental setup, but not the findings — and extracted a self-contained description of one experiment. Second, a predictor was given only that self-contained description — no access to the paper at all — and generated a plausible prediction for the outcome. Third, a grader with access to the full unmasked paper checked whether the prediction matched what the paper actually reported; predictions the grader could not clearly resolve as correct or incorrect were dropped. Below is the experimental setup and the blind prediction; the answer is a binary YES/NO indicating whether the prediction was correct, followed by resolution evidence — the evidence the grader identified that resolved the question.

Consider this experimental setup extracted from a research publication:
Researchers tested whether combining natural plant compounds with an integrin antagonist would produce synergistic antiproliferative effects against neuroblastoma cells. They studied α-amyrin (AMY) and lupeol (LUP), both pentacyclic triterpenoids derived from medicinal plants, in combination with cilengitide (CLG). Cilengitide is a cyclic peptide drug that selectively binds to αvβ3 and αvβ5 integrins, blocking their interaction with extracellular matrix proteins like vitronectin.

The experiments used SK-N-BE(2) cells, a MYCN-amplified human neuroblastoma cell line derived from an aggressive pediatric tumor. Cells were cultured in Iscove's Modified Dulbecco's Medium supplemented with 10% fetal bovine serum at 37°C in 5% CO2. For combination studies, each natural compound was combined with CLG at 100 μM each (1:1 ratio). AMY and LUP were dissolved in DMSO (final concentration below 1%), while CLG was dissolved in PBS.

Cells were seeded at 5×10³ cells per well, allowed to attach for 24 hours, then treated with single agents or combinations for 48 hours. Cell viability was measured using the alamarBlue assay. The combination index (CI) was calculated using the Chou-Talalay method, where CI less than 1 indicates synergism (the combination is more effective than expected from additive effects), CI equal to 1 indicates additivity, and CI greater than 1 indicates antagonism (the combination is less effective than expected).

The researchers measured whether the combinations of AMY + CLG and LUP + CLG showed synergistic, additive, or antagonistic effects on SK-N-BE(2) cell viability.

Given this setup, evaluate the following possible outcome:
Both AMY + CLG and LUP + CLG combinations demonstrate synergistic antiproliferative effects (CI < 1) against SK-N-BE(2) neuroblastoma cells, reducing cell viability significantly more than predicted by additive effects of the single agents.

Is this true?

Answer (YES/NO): NO